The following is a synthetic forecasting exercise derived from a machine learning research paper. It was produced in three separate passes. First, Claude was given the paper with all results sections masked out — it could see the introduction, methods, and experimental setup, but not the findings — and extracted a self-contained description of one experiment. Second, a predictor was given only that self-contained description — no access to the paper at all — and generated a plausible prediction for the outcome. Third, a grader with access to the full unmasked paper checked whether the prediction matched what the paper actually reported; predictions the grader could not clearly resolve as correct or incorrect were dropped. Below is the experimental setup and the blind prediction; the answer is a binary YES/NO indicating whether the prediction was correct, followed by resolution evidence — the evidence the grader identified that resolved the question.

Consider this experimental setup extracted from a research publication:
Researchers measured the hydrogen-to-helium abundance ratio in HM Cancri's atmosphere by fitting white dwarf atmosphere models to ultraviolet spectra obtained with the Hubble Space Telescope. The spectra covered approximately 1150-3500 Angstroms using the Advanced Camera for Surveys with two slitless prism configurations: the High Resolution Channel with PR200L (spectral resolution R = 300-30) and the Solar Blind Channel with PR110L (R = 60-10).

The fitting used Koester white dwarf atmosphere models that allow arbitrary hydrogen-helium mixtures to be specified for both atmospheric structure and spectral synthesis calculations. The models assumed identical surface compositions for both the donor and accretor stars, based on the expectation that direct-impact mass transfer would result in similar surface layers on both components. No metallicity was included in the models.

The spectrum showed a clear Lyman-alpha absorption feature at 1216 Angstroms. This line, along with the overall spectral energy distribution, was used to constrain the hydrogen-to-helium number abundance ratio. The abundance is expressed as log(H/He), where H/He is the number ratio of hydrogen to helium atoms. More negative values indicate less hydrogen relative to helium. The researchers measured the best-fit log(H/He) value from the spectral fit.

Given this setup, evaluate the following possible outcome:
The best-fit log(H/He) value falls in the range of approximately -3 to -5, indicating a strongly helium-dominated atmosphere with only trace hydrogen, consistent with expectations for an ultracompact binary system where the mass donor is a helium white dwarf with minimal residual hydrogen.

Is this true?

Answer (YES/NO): NO